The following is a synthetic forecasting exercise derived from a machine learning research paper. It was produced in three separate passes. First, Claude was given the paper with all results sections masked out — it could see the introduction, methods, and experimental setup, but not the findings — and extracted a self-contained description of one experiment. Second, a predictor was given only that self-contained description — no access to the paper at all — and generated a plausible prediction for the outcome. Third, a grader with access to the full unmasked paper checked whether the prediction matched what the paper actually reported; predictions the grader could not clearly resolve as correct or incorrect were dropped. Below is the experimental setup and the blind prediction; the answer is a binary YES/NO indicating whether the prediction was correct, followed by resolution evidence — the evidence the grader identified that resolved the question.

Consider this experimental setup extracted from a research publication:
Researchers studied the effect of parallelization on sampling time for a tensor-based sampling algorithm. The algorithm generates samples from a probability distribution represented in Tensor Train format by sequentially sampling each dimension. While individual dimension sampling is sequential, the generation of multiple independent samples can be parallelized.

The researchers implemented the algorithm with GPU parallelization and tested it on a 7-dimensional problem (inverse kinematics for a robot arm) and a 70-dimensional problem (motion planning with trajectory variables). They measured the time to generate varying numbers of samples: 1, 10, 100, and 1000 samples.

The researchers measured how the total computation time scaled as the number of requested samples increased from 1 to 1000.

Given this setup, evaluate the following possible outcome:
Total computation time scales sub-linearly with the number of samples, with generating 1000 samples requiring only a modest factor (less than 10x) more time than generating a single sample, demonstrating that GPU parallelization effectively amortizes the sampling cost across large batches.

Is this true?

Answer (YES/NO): YES